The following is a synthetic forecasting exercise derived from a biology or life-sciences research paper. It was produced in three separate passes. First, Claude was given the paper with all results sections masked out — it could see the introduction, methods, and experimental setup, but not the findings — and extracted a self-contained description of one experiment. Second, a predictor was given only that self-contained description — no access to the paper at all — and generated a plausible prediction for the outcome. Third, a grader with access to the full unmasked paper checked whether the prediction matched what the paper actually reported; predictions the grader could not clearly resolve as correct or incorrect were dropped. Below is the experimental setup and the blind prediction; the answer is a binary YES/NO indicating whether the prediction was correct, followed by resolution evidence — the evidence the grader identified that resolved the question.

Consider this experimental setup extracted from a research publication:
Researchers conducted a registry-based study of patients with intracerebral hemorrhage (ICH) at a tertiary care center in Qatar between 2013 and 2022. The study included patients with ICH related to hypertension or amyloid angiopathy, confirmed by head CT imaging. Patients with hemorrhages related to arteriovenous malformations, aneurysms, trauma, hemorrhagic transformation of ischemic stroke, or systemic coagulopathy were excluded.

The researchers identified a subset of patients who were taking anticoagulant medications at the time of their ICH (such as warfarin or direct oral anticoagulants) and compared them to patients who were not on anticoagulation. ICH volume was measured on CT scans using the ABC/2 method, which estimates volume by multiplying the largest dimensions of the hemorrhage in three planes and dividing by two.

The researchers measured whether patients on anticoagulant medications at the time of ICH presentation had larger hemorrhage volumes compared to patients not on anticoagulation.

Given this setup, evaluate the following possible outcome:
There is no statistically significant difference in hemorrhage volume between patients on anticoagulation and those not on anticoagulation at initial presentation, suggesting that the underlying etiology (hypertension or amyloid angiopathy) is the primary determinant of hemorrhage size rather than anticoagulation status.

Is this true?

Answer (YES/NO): YES